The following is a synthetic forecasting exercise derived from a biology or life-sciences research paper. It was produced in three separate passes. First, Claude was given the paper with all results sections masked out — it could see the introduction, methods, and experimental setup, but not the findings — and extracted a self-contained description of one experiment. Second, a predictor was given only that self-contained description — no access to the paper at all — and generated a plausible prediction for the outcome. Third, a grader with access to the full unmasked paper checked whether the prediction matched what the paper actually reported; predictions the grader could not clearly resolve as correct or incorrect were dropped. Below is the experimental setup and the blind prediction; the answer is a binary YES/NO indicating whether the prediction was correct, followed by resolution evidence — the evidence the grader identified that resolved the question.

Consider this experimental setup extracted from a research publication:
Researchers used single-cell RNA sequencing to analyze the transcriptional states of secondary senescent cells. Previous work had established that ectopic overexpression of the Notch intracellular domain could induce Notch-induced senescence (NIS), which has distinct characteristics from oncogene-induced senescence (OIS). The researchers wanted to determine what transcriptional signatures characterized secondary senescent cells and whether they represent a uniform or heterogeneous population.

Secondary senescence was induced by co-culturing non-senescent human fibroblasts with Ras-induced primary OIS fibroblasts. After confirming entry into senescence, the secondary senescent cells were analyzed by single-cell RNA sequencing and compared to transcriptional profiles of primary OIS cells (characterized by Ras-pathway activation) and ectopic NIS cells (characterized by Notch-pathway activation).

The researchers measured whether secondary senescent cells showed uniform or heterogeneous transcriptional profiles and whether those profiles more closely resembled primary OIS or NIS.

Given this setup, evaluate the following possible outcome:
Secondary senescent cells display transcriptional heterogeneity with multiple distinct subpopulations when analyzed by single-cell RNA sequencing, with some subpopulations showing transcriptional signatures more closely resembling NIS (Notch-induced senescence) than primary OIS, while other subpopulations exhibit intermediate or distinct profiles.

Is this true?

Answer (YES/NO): NO